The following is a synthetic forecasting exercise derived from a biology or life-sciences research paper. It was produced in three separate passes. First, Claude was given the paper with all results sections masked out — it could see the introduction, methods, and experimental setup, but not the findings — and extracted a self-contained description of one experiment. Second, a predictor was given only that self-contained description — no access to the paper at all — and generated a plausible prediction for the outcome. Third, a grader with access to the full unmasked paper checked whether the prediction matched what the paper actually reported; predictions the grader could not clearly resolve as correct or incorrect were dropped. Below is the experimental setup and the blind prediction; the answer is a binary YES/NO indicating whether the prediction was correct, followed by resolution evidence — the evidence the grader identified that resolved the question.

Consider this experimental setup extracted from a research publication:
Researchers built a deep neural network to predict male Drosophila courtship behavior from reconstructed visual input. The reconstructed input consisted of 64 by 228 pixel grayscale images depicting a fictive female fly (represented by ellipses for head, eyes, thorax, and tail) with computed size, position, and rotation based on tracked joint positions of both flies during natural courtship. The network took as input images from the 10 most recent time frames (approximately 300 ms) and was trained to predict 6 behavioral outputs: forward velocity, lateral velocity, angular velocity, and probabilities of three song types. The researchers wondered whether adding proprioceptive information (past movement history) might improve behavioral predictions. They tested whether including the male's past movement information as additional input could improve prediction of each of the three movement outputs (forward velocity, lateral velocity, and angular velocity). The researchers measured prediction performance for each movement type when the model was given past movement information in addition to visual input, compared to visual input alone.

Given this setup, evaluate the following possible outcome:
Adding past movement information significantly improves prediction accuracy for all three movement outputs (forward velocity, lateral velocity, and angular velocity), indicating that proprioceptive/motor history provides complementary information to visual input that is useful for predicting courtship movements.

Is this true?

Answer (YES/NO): NO